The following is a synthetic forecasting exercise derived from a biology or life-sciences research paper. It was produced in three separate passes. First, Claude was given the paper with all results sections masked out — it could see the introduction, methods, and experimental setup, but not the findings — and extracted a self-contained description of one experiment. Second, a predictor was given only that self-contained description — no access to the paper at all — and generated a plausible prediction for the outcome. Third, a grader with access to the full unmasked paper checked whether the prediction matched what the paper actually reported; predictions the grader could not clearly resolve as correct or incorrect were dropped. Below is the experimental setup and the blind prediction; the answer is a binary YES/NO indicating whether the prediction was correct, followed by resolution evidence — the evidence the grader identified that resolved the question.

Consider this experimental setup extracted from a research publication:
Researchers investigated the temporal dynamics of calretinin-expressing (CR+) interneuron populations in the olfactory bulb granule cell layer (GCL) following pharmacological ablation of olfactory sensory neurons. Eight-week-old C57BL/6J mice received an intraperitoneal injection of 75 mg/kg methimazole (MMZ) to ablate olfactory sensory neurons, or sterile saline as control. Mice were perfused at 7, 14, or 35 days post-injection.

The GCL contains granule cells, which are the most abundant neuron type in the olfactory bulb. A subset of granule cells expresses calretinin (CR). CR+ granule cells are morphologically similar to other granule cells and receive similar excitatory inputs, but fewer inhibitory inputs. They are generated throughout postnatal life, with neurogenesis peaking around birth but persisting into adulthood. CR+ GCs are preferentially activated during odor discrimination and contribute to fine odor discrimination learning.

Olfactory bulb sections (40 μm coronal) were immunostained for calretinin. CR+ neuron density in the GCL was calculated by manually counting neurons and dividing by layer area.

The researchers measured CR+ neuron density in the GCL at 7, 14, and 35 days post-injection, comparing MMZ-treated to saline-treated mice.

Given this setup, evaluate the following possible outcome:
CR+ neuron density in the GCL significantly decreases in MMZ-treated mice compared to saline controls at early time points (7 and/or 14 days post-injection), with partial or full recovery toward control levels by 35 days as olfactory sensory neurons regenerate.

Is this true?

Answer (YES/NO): YES